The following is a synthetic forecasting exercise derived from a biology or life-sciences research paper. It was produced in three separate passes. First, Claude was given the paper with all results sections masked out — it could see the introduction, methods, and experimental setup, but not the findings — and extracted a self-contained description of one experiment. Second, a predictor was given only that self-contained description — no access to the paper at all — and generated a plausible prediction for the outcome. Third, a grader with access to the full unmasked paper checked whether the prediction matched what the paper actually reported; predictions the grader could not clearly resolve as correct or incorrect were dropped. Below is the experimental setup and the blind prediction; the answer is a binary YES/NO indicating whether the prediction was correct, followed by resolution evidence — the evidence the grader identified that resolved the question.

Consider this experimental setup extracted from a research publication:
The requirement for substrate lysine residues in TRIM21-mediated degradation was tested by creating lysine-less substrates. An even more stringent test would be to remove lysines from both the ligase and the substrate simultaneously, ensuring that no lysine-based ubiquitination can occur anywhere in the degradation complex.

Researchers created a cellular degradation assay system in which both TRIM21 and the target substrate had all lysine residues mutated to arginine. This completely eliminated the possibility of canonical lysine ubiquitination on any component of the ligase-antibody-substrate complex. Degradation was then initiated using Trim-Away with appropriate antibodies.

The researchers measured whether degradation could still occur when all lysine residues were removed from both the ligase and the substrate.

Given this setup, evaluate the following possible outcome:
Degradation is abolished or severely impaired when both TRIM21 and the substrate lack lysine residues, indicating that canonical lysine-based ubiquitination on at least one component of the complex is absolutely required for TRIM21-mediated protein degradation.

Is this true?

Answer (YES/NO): NO